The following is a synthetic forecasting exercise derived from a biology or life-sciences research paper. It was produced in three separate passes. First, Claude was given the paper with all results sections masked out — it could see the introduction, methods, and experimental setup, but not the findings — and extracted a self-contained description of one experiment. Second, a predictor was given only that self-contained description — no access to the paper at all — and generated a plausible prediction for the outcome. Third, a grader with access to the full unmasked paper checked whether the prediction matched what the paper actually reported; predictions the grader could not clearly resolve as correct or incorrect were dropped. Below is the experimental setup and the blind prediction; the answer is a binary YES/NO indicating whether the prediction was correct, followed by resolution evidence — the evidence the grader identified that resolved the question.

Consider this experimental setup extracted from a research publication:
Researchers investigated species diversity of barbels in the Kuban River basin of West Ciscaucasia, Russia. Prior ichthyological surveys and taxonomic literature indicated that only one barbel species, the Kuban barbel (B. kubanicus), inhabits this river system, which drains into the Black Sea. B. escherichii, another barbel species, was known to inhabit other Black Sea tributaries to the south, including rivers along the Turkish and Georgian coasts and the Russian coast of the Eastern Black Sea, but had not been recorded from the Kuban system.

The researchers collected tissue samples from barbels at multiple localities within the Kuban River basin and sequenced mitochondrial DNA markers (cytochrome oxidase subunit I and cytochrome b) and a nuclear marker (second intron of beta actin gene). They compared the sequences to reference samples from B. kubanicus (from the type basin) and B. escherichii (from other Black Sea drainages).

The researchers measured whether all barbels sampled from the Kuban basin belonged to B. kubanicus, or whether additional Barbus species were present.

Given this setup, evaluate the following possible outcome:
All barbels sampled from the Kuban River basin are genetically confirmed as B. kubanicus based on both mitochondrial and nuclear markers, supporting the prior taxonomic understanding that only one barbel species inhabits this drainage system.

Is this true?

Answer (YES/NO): NO